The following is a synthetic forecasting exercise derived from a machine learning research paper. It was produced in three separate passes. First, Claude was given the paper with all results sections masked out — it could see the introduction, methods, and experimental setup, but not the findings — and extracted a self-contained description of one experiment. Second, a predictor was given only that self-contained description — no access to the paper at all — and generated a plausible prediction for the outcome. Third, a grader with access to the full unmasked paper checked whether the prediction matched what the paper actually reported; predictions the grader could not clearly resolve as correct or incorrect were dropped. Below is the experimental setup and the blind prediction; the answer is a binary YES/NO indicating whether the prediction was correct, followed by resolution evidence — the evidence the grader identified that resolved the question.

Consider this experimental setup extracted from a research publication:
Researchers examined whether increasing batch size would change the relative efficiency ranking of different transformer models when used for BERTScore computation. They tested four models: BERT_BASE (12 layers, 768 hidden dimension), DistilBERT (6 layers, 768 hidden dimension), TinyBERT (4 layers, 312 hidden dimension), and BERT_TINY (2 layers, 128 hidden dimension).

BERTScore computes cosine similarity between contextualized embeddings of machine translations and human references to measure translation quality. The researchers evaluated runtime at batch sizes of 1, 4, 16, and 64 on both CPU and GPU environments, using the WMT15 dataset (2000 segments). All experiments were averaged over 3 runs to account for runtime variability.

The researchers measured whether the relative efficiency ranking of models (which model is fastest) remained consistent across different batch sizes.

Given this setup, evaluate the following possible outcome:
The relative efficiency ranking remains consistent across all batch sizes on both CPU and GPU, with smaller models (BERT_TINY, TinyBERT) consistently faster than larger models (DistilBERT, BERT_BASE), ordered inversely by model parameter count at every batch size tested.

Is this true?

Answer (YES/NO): NO